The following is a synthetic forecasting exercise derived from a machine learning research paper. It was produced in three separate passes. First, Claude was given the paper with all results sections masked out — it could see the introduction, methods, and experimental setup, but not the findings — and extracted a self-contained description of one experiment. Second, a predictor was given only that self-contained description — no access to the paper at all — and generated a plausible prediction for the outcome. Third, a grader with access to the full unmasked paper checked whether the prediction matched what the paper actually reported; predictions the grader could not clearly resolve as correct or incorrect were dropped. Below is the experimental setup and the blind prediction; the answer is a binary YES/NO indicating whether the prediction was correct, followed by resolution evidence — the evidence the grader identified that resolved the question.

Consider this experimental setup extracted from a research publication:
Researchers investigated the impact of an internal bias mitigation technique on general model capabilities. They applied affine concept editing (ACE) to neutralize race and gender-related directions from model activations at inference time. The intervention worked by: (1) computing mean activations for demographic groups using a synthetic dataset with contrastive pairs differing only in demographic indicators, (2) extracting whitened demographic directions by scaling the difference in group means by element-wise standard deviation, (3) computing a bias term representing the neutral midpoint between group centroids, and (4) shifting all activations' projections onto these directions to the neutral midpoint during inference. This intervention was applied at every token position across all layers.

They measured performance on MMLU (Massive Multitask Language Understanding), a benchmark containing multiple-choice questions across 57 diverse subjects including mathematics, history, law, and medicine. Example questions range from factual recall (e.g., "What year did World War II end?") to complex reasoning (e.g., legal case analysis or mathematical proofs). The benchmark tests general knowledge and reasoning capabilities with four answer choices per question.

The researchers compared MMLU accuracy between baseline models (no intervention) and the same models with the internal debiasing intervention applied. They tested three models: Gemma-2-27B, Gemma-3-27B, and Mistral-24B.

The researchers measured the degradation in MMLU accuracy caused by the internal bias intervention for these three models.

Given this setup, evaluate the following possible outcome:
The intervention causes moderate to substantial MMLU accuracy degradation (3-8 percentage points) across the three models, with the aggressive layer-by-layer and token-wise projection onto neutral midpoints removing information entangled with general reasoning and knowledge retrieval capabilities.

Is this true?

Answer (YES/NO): NO